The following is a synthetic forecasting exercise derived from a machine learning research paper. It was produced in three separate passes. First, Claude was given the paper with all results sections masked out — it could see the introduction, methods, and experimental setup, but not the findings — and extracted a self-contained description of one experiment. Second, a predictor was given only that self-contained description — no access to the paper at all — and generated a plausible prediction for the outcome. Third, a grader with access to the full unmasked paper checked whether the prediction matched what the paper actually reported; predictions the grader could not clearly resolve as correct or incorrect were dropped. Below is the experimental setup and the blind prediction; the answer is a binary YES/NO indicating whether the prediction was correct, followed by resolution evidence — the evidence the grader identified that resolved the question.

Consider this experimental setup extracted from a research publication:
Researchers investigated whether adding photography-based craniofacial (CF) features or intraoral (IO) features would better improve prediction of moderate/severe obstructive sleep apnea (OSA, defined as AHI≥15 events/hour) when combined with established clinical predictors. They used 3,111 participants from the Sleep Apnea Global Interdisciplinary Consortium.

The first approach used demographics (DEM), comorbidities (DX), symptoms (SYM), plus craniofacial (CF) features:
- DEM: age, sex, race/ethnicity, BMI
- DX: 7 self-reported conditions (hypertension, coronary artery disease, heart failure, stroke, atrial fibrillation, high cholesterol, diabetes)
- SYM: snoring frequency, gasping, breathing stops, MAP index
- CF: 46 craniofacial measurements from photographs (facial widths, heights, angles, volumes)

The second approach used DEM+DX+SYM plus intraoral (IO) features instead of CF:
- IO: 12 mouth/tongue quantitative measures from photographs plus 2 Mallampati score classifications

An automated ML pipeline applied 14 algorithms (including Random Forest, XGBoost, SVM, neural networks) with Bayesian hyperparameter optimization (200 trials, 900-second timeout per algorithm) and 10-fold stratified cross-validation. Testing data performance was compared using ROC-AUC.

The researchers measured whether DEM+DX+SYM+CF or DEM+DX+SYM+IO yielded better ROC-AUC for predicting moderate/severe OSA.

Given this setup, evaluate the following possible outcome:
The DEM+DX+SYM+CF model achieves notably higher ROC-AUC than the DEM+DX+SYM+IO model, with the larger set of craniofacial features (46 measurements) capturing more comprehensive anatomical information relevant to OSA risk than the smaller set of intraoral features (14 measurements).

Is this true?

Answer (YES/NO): NO